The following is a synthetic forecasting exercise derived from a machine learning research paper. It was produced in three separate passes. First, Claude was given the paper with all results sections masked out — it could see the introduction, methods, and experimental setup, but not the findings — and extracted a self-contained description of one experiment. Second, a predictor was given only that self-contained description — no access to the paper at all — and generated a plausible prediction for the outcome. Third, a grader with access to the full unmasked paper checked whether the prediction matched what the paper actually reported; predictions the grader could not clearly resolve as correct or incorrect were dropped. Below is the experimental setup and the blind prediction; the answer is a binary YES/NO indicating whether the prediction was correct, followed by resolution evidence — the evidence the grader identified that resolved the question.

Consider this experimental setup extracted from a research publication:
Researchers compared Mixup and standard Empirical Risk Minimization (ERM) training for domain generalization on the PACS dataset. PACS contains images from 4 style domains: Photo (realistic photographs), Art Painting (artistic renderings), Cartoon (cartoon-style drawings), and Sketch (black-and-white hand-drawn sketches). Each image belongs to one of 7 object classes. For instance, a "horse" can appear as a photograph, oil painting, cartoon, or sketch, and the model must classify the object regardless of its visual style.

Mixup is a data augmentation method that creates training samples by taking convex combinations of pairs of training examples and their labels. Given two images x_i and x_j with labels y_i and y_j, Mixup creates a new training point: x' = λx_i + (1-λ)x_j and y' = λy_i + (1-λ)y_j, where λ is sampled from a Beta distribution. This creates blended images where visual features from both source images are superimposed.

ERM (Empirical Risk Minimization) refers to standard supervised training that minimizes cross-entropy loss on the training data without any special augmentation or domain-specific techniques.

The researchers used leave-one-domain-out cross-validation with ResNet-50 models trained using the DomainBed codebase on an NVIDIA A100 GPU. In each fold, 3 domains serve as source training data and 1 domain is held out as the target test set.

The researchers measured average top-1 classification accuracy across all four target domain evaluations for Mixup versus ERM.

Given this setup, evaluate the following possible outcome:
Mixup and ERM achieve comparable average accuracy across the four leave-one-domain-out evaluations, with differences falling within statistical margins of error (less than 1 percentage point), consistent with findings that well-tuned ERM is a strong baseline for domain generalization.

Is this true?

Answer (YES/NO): YES